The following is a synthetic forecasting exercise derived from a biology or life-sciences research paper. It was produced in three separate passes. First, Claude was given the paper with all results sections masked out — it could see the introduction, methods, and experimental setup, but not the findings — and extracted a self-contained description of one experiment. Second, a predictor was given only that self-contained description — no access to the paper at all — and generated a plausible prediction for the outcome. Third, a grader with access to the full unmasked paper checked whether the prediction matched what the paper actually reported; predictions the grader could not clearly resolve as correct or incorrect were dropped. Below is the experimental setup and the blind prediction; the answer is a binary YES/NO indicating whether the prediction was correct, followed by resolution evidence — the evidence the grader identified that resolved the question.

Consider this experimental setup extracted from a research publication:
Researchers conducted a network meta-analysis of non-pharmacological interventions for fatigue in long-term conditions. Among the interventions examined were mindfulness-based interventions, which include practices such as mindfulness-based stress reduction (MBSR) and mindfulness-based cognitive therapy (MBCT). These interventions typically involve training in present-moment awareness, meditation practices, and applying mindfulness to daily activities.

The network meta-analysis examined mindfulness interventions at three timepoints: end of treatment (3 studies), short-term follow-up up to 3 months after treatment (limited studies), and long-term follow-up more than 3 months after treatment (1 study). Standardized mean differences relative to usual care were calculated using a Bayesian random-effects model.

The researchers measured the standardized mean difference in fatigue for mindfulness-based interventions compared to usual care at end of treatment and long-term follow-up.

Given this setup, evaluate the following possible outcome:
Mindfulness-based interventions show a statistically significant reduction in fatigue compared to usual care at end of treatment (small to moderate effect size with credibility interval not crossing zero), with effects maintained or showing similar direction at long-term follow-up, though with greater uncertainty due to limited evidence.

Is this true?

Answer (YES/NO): YES